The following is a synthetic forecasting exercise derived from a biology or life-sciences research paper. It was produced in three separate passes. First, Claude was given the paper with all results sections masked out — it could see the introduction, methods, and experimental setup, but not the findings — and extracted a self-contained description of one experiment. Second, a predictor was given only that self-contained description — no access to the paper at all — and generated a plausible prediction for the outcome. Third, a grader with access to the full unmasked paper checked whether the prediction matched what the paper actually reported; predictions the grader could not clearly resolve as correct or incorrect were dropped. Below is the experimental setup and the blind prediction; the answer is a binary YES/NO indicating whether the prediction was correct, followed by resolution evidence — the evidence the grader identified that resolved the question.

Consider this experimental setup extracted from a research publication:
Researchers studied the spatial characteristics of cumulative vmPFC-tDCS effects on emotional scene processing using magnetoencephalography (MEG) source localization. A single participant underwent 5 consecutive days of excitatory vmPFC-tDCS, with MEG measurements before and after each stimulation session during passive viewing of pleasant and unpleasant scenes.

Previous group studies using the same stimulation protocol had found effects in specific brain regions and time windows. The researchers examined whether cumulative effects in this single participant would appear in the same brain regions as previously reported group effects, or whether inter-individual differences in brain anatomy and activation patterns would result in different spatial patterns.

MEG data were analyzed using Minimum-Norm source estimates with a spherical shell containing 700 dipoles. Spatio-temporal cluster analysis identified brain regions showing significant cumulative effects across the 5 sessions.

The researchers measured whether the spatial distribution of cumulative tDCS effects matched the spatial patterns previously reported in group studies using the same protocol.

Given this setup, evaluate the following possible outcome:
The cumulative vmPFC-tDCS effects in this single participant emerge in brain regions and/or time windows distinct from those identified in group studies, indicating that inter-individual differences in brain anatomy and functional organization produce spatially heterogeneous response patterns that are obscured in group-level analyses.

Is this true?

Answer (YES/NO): YES